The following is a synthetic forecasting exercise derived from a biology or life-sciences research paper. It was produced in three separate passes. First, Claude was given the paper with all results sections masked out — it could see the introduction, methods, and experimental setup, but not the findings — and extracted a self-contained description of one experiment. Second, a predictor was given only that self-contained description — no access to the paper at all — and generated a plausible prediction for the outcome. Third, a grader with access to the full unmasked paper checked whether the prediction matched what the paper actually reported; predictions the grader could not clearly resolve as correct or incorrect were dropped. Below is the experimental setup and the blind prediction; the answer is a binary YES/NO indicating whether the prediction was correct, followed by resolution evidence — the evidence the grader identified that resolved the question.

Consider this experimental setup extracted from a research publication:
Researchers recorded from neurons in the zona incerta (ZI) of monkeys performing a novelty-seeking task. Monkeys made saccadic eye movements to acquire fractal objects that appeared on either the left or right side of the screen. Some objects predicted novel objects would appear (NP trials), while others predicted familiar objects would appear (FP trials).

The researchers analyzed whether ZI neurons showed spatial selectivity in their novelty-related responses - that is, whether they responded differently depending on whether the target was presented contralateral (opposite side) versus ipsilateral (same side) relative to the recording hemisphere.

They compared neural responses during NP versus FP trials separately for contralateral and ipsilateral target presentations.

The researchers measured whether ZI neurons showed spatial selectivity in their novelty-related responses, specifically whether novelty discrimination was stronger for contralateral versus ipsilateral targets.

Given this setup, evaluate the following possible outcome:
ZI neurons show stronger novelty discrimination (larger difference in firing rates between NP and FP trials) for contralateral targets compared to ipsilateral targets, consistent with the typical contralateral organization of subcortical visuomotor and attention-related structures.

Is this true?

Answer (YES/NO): YES